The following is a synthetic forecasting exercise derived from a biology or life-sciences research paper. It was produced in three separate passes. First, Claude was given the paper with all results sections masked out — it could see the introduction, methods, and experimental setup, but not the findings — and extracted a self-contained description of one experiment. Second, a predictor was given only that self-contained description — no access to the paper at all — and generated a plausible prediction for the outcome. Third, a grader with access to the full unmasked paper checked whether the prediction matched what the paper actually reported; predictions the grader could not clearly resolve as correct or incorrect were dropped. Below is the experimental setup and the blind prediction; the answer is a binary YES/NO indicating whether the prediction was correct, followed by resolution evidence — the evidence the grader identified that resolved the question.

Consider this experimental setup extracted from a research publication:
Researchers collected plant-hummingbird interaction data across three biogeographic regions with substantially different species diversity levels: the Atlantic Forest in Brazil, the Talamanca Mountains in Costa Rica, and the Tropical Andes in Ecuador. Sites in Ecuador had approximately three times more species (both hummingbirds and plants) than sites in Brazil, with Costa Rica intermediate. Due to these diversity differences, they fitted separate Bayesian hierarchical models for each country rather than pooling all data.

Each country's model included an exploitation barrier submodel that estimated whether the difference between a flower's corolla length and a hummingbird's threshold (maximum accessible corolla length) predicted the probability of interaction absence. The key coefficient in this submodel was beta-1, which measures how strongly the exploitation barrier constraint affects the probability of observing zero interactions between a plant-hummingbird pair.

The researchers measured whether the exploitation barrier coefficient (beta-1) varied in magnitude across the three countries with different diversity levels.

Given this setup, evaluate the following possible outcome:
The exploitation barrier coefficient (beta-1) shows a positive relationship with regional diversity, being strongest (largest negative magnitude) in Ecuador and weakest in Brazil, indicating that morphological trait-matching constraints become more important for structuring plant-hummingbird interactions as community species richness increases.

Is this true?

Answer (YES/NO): NO